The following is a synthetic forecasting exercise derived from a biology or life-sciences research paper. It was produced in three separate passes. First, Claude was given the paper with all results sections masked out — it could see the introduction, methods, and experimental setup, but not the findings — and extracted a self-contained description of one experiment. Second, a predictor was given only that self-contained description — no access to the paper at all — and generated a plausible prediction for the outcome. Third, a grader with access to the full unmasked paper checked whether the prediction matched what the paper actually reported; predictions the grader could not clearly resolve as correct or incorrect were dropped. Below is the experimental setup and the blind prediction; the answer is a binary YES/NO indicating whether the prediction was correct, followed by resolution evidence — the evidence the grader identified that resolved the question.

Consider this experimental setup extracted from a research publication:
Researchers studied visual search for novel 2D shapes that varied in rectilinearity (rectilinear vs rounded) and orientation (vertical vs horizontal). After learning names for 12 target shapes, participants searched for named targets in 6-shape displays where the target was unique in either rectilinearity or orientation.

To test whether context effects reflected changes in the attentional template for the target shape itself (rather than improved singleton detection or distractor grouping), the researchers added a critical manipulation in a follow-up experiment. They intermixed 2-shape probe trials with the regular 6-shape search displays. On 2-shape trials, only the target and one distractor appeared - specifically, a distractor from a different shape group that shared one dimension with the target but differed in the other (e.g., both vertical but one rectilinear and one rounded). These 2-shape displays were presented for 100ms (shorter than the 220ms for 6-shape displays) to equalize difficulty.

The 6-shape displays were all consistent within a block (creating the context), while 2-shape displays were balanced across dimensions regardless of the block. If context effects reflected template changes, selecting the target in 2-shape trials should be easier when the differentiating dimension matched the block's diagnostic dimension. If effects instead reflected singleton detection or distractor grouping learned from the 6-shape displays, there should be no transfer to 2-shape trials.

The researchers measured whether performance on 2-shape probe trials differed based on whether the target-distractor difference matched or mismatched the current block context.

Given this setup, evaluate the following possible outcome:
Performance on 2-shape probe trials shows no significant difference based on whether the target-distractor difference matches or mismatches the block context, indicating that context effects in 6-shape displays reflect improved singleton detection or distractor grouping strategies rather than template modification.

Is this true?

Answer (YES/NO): NO